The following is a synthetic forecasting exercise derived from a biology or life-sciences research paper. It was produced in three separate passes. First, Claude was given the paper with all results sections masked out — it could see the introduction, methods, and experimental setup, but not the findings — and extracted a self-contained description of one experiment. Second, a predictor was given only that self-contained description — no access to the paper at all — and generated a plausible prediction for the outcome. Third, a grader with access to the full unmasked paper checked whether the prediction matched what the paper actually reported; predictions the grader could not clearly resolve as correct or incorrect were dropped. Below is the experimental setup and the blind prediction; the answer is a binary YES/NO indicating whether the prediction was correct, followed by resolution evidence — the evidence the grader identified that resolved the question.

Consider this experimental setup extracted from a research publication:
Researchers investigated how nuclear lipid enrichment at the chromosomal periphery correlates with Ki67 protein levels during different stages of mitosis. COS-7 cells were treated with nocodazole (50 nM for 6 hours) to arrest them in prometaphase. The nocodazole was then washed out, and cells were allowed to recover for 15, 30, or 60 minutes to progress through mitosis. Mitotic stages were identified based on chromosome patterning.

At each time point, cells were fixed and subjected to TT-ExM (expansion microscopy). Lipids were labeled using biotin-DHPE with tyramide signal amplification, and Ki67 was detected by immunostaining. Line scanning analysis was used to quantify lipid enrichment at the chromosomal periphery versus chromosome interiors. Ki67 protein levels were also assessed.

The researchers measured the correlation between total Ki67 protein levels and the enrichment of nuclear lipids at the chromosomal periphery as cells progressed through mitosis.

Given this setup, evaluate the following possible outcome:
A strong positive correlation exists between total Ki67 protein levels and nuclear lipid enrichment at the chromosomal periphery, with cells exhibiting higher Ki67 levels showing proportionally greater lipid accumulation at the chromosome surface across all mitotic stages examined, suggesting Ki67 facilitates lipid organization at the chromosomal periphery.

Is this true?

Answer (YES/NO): YES